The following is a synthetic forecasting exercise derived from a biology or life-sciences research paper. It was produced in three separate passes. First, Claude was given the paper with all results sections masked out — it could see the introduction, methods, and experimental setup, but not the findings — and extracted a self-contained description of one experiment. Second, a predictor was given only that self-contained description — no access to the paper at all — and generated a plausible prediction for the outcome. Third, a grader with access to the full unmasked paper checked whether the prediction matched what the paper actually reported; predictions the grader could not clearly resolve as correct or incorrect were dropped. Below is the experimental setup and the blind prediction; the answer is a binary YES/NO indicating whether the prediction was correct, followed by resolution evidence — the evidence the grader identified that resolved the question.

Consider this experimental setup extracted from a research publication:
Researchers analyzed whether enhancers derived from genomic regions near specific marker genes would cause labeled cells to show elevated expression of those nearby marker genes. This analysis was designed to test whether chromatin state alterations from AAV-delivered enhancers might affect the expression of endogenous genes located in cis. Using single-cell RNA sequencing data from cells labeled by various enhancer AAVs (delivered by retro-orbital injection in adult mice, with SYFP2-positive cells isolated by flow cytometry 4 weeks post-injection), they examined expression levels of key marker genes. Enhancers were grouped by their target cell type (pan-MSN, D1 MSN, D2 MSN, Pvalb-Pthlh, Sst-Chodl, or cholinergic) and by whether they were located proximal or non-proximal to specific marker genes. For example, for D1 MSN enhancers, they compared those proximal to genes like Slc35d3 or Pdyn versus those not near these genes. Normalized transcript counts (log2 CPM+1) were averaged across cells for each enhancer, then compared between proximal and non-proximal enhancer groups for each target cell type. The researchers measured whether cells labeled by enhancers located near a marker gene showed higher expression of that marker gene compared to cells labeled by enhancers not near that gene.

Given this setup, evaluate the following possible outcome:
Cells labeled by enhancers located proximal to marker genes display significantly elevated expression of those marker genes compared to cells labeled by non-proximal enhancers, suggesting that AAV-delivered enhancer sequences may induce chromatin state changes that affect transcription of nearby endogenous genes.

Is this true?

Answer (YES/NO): NO